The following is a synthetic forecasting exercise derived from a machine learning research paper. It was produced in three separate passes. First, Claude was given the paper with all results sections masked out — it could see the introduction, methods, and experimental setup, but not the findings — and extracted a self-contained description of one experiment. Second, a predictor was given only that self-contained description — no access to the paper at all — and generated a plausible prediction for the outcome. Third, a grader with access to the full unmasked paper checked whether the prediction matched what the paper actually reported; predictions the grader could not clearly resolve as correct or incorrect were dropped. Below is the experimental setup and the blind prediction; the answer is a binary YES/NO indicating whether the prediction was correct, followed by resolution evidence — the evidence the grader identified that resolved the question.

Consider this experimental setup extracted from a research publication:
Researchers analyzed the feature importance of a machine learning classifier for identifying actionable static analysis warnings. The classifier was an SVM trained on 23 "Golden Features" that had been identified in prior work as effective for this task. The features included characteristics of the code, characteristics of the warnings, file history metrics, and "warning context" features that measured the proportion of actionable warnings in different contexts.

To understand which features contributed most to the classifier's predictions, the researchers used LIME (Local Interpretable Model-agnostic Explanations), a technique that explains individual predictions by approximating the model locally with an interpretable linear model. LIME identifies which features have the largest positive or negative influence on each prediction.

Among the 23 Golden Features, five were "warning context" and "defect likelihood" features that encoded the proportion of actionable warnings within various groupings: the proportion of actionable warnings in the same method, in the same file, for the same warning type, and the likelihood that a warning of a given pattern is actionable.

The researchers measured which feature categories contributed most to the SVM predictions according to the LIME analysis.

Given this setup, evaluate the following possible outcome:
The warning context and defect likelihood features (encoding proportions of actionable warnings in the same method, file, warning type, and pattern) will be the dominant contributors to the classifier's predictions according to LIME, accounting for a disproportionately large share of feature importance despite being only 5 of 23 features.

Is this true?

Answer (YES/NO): YES